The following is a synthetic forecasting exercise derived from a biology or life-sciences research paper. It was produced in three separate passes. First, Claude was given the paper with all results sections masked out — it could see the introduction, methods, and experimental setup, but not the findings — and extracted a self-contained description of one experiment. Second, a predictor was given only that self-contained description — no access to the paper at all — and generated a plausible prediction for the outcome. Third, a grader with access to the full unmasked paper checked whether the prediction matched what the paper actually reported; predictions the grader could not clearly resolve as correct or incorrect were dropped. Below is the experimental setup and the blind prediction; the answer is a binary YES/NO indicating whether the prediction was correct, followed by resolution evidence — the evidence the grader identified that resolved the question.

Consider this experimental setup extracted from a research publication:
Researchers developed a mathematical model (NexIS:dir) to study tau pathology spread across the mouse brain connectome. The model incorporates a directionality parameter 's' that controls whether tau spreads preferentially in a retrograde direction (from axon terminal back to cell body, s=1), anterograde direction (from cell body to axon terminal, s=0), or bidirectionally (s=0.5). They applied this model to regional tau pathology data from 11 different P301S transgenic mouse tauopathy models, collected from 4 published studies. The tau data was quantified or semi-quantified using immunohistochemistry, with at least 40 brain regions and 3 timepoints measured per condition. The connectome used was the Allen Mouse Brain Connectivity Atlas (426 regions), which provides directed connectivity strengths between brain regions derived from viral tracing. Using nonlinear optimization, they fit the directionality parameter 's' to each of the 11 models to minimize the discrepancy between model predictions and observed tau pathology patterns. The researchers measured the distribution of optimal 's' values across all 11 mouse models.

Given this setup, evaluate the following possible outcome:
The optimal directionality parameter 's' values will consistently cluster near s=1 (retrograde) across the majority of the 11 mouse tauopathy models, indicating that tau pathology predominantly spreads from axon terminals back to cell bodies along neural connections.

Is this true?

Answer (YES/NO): NO